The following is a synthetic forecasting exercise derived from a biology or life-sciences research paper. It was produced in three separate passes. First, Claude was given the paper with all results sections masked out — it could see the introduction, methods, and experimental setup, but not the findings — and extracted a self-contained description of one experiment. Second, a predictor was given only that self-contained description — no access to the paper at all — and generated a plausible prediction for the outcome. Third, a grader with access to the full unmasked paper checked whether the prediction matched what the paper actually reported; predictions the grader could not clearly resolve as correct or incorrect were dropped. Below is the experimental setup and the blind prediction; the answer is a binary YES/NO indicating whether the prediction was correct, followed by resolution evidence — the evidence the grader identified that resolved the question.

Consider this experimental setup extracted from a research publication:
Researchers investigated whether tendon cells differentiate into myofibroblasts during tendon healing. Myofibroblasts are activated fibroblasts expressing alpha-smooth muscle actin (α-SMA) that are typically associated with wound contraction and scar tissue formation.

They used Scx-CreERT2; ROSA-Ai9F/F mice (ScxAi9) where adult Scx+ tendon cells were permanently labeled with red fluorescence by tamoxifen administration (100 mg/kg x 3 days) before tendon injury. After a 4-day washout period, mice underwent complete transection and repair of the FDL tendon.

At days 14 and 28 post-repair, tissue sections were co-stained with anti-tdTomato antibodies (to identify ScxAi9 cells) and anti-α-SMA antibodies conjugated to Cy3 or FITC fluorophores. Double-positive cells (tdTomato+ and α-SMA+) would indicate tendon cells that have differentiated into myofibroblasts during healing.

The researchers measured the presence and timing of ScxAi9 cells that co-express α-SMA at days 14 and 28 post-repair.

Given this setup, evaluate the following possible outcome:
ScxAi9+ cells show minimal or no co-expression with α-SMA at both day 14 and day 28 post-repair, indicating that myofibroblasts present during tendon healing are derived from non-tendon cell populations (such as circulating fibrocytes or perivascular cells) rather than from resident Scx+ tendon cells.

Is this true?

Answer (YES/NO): NO